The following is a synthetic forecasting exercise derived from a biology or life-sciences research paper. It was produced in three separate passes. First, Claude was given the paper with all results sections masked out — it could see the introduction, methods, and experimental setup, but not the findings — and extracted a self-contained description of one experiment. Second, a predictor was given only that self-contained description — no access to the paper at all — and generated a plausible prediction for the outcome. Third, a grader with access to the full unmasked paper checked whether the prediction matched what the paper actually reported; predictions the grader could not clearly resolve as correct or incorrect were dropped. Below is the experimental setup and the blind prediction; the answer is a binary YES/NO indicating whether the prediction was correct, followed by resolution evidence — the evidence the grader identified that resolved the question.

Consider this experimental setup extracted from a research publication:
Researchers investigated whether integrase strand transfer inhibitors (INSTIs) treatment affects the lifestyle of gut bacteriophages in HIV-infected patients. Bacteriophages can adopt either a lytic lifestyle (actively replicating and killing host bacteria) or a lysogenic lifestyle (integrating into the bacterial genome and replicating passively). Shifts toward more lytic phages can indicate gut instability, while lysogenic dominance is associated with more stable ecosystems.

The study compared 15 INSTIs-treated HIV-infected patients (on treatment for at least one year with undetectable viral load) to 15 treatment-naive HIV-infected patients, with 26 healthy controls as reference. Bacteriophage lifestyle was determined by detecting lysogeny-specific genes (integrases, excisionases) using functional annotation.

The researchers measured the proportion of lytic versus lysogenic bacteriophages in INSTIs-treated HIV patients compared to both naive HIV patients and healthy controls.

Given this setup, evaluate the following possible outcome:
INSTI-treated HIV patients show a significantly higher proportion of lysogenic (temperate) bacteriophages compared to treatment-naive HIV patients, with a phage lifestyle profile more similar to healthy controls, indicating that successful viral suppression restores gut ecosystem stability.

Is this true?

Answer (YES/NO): NO